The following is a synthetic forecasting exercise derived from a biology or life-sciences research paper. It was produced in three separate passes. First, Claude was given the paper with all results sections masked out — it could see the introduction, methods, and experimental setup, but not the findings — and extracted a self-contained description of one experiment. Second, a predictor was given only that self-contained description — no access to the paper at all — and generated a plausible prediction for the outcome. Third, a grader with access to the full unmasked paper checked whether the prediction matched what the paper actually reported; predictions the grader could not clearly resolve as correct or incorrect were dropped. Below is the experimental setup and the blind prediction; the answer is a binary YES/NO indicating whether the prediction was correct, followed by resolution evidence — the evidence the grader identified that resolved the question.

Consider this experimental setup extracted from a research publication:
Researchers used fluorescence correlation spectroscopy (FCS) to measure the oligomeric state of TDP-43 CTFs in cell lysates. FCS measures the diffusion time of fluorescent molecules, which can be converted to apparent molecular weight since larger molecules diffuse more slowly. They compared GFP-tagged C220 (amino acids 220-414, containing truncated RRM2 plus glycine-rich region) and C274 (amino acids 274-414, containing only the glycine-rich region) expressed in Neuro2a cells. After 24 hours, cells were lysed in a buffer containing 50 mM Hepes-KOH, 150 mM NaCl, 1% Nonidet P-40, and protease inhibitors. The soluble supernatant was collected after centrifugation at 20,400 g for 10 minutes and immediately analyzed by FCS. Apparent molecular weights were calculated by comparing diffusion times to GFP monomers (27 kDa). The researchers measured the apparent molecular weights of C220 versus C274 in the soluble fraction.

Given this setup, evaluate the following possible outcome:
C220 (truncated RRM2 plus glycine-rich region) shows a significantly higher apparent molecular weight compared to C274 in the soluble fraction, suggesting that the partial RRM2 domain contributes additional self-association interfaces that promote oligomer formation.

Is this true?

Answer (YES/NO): YES